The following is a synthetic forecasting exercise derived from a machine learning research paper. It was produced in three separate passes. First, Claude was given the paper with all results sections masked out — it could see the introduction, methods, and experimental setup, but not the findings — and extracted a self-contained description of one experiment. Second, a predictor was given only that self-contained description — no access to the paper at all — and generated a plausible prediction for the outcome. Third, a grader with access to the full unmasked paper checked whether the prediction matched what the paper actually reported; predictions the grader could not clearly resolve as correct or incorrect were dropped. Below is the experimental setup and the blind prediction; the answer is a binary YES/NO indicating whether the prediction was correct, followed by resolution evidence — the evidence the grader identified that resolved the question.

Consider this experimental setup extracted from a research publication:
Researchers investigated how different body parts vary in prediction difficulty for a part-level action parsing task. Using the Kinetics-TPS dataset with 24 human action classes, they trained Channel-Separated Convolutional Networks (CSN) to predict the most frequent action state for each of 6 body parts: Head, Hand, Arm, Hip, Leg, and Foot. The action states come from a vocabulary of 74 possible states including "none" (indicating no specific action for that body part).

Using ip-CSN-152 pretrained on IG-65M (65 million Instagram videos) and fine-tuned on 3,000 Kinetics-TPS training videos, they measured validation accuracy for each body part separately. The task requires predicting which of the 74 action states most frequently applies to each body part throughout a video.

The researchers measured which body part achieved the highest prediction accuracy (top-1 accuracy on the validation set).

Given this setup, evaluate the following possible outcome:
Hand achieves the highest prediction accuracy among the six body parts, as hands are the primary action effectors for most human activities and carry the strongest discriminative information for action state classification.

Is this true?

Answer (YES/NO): NO